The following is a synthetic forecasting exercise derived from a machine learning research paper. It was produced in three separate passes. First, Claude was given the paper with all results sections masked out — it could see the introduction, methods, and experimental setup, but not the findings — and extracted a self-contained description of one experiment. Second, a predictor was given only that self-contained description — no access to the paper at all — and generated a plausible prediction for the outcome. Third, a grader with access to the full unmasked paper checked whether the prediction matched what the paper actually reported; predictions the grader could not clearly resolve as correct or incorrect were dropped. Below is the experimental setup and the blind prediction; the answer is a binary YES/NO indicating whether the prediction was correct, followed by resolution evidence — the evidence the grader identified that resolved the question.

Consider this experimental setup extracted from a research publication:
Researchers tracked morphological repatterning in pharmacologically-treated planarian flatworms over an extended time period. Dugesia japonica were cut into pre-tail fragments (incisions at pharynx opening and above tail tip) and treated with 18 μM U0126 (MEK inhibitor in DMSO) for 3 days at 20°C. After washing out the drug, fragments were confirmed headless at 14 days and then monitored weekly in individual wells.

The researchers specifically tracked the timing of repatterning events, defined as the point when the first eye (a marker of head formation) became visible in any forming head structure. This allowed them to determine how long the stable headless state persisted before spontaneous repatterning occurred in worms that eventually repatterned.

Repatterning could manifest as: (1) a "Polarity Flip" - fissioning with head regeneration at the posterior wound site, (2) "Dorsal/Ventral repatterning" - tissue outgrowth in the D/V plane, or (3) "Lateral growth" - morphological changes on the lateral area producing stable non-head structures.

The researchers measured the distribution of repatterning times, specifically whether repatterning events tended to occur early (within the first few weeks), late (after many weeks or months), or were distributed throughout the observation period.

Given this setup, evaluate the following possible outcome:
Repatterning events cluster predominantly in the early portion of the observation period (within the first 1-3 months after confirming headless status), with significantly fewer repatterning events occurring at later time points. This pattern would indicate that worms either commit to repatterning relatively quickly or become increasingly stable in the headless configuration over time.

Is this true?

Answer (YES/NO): NO